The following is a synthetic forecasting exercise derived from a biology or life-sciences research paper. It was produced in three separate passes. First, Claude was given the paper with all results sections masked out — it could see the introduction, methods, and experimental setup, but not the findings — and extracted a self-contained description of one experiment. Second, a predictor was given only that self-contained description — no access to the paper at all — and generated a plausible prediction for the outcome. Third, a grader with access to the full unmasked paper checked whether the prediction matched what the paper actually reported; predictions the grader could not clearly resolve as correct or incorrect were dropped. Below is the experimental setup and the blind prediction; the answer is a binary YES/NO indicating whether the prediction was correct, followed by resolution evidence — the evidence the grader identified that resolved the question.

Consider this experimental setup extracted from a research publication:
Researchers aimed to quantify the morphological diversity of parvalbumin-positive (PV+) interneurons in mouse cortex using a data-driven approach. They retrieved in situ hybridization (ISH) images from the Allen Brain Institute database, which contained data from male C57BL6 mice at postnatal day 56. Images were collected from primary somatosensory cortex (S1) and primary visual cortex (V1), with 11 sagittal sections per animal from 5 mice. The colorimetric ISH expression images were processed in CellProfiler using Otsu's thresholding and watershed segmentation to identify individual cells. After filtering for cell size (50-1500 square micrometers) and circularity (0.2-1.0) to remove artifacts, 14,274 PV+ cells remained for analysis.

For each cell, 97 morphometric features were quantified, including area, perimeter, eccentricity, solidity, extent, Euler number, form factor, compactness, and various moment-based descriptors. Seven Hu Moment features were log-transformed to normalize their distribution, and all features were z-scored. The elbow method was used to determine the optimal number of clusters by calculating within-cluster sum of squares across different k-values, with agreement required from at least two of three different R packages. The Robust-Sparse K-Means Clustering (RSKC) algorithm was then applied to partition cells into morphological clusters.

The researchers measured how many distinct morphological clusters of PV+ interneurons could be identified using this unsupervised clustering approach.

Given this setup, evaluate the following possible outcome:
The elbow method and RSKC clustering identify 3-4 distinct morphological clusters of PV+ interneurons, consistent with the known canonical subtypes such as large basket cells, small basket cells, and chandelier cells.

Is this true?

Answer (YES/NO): NO